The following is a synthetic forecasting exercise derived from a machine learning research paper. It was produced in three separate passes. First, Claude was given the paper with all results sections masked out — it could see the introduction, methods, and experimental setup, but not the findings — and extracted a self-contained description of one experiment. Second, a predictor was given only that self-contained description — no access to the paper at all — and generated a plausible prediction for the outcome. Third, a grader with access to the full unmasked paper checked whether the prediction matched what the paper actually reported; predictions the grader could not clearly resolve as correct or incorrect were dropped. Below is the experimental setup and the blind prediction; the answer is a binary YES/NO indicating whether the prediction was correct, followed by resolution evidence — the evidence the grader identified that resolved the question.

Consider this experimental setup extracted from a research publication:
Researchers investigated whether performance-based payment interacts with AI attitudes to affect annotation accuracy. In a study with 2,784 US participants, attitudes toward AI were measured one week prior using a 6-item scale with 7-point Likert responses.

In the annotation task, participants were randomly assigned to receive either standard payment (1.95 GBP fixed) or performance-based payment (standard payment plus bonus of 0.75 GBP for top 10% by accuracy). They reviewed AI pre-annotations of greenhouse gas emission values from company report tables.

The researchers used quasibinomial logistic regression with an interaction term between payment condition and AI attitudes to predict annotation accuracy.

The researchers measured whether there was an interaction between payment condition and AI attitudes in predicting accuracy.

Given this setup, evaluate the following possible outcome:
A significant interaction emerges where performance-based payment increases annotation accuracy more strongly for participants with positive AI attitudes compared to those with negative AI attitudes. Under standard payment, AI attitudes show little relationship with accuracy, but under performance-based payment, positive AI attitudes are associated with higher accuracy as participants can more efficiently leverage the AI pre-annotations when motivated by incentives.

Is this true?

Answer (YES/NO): NO